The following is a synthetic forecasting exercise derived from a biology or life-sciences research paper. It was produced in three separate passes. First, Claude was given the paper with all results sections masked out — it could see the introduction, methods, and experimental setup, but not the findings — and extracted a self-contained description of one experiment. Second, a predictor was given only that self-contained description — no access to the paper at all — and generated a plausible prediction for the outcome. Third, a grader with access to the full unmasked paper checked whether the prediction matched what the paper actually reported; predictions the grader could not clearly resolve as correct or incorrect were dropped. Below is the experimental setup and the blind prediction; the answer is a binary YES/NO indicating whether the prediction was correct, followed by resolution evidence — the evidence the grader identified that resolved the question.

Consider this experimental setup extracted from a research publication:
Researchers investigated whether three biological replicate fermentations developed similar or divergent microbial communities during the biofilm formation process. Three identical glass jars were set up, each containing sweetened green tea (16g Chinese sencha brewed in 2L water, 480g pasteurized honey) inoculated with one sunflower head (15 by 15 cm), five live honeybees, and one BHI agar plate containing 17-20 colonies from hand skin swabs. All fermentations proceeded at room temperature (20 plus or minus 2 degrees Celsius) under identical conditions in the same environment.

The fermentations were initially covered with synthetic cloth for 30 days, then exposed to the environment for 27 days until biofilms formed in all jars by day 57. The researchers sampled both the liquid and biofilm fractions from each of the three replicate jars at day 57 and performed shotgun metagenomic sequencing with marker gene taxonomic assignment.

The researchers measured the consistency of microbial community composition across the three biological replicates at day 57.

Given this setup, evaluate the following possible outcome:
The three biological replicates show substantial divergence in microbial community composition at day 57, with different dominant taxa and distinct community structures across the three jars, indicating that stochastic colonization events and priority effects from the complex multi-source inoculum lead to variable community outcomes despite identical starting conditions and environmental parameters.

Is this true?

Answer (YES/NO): NO